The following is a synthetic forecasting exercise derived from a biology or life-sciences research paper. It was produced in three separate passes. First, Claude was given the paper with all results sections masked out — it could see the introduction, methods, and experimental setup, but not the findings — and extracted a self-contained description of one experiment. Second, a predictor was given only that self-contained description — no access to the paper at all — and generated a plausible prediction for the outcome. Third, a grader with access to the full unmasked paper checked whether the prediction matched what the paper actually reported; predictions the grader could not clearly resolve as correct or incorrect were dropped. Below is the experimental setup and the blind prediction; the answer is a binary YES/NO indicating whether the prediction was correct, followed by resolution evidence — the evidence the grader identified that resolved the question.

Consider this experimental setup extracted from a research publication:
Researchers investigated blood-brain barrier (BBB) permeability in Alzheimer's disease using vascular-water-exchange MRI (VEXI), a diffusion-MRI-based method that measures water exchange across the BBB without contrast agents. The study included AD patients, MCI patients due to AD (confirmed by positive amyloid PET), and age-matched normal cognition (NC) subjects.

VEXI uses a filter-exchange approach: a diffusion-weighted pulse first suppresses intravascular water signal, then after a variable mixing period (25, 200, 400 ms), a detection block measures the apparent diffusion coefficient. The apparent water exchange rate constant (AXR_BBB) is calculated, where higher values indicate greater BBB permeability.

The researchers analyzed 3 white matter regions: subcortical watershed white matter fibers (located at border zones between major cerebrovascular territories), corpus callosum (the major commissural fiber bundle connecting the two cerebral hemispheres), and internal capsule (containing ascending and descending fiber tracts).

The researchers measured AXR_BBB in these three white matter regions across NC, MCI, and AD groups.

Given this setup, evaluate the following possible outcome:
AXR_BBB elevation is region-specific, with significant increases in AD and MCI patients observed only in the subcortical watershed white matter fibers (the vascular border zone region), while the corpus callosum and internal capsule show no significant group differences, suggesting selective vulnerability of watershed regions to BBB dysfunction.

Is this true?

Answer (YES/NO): NO